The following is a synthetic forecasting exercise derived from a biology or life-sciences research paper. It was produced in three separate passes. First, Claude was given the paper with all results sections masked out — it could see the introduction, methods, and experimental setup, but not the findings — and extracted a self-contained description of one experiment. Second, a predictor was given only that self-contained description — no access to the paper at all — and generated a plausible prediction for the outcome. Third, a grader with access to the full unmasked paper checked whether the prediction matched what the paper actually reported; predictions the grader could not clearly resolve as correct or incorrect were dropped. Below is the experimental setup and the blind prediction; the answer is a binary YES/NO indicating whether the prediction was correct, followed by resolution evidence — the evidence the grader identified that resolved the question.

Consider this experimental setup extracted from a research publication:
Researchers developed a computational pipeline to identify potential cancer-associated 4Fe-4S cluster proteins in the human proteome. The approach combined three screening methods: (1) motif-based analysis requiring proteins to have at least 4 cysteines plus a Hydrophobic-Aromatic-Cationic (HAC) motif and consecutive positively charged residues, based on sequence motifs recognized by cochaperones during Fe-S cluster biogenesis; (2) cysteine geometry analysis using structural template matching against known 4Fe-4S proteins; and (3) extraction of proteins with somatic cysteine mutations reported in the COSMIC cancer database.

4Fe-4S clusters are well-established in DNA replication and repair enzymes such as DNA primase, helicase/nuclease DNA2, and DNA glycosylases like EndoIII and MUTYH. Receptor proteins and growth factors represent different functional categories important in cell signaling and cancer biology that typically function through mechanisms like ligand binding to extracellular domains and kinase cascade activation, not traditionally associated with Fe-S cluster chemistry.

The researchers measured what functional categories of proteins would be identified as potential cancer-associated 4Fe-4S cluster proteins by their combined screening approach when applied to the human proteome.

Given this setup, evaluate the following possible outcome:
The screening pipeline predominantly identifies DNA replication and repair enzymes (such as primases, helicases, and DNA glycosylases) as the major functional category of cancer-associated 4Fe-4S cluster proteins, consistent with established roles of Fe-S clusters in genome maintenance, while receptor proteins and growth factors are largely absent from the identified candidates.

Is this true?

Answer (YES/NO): NO